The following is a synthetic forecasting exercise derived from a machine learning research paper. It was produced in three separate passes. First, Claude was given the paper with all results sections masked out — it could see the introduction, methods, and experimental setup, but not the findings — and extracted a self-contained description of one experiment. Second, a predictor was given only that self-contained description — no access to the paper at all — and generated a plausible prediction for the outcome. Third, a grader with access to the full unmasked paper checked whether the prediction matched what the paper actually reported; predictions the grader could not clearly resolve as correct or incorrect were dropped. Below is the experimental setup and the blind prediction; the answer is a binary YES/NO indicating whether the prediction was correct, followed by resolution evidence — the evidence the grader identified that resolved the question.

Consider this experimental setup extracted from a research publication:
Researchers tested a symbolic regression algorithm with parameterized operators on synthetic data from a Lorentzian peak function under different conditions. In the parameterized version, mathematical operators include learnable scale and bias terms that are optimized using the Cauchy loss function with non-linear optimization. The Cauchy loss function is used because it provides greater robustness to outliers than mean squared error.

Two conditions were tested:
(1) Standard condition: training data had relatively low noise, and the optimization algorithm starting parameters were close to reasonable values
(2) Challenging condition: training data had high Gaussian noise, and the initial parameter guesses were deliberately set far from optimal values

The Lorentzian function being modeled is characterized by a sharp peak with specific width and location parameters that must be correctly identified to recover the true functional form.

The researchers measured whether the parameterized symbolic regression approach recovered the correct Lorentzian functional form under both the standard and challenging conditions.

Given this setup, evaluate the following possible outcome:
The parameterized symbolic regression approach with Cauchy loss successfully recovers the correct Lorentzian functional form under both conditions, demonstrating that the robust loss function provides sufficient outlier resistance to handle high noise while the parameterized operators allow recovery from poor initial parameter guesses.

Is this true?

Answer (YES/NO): NO